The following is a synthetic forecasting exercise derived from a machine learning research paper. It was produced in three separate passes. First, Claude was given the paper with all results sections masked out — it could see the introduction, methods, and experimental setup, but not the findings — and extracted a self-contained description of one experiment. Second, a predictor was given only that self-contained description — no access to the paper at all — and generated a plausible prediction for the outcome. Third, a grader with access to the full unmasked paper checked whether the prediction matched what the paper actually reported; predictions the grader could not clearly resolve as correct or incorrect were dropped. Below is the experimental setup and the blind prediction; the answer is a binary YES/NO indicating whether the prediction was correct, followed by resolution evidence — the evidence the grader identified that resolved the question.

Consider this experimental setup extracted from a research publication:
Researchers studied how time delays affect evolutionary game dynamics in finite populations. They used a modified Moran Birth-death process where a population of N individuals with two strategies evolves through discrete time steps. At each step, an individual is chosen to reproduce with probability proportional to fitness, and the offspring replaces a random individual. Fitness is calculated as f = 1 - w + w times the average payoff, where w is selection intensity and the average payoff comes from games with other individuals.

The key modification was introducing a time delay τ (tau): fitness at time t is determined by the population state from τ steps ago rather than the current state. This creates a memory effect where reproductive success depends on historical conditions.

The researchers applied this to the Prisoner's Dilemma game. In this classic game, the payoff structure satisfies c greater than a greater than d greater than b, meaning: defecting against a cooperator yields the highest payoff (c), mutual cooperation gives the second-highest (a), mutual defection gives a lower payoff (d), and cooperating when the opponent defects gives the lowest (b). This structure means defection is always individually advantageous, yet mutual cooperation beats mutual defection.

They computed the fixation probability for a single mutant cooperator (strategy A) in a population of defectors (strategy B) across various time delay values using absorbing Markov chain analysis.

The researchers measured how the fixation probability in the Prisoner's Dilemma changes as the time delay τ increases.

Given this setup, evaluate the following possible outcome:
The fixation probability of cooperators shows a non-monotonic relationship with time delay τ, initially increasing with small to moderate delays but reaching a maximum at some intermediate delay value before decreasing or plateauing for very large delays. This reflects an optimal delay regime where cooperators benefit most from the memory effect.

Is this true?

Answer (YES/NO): NO